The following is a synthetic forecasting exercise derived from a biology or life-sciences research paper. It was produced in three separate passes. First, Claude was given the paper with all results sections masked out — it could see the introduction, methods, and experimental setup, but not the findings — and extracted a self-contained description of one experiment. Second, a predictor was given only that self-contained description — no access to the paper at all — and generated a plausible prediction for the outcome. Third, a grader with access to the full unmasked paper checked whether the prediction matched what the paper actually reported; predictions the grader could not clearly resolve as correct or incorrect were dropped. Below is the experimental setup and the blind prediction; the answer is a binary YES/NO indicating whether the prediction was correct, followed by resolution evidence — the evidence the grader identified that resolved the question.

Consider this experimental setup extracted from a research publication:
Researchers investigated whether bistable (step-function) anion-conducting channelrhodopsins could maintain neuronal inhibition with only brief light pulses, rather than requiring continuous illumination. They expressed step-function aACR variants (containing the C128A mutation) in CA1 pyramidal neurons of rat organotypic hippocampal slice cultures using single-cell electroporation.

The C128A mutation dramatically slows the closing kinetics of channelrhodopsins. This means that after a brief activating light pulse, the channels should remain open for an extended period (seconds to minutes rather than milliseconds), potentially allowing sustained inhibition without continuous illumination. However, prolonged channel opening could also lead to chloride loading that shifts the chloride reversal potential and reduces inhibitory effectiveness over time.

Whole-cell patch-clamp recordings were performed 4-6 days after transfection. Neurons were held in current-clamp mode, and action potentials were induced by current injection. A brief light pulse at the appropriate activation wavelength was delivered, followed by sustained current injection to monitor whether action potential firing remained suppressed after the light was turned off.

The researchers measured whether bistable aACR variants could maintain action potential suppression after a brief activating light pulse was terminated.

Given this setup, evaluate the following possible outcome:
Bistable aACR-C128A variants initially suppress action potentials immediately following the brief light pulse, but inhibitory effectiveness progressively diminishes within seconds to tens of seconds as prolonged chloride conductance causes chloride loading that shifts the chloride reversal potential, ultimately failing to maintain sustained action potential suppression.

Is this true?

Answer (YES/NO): NO